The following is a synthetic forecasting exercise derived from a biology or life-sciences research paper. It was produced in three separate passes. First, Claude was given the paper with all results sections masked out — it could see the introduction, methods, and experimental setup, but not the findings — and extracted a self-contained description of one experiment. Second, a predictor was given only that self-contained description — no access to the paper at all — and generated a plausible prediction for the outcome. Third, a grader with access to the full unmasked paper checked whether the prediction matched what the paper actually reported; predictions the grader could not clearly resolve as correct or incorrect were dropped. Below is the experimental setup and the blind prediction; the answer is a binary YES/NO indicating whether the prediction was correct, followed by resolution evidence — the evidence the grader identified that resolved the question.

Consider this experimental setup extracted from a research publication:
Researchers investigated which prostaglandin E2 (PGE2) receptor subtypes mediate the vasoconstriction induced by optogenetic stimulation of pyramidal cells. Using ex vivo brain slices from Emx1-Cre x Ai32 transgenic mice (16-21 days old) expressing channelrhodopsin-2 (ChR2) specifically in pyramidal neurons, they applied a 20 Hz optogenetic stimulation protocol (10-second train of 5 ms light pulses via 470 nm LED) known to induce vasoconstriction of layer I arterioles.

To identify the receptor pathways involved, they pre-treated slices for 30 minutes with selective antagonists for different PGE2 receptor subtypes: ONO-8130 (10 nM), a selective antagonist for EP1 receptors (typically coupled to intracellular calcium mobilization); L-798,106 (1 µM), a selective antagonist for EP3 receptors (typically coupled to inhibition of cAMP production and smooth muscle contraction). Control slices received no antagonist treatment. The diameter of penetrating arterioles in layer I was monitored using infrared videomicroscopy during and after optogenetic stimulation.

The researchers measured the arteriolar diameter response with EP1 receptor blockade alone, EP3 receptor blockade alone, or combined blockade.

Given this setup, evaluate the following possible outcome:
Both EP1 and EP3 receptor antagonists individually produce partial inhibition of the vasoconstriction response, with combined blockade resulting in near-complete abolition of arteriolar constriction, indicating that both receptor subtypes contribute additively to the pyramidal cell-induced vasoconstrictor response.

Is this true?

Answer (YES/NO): NO